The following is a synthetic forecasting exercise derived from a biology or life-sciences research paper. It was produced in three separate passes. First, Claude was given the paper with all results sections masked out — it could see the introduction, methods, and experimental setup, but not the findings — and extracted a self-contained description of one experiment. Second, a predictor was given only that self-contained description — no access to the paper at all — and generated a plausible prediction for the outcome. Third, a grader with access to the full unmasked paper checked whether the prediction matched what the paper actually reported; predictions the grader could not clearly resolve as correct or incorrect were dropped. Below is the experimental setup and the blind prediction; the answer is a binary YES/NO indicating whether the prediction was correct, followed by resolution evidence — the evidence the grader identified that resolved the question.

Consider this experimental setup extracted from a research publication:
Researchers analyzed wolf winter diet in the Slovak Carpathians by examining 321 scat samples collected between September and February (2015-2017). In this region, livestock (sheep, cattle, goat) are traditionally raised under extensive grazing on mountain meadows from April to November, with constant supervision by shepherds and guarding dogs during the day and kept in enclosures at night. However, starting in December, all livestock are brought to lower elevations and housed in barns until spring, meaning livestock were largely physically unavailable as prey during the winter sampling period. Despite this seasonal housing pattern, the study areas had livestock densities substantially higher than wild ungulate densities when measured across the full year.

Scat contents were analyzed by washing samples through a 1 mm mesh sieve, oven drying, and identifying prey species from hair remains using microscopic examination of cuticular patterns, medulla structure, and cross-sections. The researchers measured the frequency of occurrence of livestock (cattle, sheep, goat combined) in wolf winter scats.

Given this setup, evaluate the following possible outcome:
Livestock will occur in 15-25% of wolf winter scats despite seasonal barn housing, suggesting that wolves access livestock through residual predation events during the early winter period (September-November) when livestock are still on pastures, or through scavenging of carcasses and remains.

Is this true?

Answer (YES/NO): NO